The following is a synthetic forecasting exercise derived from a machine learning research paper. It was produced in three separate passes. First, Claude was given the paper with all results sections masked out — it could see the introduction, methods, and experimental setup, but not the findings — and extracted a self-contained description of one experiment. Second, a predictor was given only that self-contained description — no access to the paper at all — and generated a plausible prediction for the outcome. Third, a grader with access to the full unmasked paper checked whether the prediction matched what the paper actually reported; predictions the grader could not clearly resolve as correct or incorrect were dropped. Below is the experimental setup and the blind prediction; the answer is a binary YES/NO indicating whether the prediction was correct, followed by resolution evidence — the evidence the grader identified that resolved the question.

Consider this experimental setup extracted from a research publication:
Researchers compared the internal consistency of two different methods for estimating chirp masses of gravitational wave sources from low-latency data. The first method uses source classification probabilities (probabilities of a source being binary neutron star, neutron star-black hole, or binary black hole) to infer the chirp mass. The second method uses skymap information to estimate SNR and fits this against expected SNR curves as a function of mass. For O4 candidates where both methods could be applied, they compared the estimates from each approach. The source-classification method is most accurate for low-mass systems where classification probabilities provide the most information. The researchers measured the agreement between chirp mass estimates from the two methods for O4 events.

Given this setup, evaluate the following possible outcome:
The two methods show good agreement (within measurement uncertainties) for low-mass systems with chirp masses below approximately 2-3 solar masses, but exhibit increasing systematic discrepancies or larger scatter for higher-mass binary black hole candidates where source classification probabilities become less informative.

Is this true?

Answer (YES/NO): NO